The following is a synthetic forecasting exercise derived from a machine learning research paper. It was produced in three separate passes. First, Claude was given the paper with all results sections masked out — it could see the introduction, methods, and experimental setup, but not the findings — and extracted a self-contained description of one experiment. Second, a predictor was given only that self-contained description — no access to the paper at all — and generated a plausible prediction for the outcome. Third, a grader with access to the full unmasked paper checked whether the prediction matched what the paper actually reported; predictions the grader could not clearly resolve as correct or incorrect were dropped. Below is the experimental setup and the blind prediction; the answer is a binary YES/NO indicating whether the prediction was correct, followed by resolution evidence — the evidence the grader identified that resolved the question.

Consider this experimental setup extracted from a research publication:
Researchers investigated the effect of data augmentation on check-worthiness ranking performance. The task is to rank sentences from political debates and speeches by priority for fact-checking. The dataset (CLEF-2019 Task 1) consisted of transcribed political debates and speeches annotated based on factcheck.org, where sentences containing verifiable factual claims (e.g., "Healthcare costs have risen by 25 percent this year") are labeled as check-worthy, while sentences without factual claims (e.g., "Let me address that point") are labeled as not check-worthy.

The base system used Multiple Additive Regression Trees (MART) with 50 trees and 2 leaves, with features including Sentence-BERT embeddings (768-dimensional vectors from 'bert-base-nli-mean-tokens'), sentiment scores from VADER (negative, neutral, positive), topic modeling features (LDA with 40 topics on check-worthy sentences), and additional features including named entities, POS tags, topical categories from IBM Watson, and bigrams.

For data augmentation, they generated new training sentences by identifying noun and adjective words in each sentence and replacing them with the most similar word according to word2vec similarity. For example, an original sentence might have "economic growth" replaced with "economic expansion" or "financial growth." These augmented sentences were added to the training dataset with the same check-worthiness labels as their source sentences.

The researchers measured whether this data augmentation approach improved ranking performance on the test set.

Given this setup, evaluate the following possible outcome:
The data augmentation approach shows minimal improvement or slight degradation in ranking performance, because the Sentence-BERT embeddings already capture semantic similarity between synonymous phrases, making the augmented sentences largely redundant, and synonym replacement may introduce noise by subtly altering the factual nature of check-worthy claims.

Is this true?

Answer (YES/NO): YES